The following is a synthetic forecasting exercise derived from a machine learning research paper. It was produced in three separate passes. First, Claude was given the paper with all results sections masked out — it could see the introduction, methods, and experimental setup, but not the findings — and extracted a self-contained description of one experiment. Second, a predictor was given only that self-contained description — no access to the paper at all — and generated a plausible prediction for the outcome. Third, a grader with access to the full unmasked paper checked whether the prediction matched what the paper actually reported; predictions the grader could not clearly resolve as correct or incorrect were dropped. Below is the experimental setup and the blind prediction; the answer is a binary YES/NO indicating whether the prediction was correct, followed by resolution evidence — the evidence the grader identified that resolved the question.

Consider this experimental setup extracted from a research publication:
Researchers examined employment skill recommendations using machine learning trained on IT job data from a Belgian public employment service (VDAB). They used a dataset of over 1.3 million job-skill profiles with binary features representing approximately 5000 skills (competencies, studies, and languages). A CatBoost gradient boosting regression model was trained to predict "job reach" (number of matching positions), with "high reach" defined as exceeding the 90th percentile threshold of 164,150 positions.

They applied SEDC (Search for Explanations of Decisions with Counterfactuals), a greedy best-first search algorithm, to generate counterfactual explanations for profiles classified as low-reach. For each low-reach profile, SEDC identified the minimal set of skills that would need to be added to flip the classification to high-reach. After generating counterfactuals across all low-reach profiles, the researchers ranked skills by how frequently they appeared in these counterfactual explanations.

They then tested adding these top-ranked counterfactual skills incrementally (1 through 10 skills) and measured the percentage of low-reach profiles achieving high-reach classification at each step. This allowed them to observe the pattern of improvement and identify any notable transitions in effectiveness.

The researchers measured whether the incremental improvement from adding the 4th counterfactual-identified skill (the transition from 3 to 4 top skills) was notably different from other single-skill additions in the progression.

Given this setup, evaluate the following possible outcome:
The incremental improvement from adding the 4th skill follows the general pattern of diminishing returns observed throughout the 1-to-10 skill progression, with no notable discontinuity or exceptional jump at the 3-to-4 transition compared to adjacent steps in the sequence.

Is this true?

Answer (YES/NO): NO